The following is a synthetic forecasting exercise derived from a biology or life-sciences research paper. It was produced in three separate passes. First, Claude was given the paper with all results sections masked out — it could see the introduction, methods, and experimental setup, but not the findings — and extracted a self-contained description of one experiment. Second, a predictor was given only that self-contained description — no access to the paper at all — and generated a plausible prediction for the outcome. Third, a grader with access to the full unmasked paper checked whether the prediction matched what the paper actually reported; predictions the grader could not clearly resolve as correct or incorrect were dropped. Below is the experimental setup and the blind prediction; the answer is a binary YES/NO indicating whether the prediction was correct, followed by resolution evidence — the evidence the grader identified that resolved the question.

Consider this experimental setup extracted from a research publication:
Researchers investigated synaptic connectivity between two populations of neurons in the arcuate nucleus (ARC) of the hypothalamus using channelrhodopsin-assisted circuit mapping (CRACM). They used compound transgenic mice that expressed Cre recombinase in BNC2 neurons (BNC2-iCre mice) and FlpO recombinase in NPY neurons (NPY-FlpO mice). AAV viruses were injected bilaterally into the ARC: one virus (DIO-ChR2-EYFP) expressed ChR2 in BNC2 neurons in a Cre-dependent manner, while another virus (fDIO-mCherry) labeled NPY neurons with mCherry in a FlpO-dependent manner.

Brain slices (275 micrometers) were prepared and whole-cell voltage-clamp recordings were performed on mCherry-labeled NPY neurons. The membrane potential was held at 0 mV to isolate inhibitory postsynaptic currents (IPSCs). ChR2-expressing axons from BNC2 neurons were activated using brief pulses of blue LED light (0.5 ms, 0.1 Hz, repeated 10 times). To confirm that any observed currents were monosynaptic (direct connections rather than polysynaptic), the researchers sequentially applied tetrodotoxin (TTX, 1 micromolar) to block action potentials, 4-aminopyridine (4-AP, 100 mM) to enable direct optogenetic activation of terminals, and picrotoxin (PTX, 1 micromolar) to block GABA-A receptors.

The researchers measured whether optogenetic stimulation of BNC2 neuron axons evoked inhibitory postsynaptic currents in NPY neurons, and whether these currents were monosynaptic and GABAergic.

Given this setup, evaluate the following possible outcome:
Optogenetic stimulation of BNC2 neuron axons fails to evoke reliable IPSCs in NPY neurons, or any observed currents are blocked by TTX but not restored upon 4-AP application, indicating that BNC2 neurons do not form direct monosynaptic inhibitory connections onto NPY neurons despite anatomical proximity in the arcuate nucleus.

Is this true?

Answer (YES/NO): NO